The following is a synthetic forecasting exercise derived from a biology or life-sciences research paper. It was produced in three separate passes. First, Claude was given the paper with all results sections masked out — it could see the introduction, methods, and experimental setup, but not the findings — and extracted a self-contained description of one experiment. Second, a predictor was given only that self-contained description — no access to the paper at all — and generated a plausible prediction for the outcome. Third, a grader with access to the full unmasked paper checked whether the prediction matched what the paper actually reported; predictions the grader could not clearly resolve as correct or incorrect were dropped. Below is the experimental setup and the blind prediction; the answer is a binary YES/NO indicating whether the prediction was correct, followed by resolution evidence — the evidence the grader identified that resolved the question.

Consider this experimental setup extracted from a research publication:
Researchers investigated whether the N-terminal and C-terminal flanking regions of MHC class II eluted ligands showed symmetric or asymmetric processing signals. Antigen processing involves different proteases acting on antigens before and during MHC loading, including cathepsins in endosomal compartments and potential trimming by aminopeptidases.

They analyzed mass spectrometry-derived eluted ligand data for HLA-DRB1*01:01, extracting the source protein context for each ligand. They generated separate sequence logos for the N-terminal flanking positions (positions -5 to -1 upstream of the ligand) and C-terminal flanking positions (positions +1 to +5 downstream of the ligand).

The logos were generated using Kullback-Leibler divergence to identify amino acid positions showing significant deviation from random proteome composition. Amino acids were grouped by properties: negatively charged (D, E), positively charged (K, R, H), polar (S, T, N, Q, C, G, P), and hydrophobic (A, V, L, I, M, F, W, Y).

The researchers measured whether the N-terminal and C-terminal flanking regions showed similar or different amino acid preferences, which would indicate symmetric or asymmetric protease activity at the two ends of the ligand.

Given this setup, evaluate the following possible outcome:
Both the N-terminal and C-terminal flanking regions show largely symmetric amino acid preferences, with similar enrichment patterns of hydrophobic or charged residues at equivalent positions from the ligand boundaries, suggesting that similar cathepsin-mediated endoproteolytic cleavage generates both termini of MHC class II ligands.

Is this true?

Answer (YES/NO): YES